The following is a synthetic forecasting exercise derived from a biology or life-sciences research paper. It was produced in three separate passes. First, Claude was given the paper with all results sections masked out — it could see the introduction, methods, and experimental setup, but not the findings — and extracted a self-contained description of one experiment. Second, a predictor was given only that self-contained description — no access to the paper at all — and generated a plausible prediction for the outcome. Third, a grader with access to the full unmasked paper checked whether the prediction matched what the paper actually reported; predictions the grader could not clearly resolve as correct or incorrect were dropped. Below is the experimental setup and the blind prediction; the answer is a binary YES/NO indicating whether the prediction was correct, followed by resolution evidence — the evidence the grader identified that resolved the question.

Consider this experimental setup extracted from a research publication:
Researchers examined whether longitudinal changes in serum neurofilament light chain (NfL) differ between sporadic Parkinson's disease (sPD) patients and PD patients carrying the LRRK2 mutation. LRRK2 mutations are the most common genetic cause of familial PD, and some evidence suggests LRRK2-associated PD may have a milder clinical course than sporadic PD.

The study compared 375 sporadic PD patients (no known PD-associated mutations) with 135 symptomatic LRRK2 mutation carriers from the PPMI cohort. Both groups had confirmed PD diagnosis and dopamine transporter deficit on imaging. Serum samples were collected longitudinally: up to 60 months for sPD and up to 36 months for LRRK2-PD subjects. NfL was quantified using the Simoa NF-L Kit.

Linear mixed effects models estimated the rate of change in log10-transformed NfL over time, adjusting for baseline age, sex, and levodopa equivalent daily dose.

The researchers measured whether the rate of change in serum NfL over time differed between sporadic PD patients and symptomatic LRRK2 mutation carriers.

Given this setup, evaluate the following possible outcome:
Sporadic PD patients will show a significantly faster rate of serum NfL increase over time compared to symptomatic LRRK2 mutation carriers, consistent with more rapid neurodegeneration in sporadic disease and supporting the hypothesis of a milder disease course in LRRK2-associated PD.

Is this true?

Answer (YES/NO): YES